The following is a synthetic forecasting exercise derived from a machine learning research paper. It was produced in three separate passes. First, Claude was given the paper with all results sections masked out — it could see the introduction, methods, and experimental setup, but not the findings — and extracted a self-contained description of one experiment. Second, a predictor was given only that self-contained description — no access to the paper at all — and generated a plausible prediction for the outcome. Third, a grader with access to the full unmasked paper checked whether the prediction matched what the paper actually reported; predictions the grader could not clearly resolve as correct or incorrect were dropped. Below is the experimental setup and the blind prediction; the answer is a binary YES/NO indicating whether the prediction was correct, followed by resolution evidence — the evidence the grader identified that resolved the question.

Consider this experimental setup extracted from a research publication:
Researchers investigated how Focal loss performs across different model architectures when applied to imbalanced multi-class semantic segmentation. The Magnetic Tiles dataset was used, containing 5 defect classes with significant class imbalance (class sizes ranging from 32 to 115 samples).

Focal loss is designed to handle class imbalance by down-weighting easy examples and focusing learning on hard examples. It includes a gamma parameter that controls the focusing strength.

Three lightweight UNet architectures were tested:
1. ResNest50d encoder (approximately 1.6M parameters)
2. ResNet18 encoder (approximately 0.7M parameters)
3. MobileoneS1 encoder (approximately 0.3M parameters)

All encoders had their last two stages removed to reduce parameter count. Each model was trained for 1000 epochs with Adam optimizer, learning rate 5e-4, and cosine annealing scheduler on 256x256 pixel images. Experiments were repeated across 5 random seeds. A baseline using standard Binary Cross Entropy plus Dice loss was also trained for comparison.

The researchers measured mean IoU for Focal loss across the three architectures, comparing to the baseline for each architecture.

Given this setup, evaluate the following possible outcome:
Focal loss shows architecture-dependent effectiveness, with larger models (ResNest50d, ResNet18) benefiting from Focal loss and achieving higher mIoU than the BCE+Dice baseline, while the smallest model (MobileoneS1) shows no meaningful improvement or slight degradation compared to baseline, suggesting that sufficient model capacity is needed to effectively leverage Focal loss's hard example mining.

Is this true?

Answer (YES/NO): NO